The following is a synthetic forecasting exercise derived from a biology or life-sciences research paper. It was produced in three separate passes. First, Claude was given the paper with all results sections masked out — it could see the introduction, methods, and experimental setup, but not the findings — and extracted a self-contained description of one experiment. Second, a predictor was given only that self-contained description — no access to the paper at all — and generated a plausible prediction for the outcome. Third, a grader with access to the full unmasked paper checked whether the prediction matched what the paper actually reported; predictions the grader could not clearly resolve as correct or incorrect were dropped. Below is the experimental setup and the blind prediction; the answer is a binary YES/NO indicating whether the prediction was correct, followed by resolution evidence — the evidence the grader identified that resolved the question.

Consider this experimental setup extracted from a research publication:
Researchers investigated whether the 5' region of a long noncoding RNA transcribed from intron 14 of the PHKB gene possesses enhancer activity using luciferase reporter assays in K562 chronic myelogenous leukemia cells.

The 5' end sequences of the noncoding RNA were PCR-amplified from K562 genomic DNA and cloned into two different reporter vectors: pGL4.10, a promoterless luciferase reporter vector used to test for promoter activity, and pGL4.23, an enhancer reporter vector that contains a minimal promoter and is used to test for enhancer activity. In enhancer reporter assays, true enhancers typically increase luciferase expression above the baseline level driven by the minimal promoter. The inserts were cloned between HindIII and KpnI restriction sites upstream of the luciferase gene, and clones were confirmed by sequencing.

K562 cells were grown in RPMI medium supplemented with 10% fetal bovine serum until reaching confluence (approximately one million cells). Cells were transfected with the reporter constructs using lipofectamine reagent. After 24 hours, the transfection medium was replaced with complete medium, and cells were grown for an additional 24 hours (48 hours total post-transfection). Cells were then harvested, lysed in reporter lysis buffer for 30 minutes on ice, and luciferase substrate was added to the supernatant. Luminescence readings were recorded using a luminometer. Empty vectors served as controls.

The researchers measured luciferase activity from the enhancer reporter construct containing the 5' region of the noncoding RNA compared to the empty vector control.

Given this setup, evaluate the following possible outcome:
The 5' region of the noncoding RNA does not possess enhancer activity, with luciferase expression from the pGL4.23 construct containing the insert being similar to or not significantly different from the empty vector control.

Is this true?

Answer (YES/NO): NO